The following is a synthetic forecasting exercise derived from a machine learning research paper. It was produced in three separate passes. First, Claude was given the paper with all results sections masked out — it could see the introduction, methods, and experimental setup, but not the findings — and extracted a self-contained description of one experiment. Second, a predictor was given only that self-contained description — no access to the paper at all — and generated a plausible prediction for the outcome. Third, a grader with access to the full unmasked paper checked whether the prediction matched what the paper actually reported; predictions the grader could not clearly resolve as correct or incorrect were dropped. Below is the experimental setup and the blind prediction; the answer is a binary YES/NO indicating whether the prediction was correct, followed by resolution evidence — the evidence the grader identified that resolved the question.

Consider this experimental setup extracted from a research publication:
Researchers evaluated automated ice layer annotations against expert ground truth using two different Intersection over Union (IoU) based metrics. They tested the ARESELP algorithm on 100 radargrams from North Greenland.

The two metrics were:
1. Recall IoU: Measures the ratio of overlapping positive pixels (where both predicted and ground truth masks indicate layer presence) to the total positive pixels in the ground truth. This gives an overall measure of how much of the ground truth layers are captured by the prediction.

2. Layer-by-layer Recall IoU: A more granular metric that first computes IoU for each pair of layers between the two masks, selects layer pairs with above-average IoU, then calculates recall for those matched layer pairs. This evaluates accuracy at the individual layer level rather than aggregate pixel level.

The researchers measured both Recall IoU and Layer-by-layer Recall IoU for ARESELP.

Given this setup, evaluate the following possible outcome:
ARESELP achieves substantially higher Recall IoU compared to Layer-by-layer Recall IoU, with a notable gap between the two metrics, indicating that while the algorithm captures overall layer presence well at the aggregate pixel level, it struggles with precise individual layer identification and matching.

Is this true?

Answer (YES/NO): YES